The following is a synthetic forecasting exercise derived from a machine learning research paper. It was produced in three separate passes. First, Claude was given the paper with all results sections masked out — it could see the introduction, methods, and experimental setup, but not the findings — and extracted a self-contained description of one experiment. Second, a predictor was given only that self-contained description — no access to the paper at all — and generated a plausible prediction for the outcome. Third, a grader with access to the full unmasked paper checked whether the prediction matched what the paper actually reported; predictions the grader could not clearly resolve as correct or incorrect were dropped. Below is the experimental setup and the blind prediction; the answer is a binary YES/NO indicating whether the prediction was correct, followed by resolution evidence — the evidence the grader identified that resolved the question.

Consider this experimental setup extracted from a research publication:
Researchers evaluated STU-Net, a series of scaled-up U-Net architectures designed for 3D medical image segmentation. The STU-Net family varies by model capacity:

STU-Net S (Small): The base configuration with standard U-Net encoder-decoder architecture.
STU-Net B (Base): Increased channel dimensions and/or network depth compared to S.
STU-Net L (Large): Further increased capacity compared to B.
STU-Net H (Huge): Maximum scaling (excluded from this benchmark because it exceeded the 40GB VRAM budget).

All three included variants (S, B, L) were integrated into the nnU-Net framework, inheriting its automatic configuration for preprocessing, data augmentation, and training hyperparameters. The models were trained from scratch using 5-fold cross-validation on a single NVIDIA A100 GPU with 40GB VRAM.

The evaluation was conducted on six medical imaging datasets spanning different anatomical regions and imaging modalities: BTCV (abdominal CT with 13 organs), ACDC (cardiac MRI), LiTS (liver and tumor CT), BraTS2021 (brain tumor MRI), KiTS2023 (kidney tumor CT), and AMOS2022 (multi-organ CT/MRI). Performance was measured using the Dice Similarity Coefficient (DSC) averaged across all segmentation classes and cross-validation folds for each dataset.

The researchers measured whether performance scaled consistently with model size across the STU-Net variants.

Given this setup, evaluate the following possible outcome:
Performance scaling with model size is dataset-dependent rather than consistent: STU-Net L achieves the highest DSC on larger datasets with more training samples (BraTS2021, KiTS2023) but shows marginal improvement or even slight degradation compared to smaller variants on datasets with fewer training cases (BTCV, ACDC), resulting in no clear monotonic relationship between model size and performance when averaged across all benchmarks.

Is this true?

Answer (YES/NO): NO